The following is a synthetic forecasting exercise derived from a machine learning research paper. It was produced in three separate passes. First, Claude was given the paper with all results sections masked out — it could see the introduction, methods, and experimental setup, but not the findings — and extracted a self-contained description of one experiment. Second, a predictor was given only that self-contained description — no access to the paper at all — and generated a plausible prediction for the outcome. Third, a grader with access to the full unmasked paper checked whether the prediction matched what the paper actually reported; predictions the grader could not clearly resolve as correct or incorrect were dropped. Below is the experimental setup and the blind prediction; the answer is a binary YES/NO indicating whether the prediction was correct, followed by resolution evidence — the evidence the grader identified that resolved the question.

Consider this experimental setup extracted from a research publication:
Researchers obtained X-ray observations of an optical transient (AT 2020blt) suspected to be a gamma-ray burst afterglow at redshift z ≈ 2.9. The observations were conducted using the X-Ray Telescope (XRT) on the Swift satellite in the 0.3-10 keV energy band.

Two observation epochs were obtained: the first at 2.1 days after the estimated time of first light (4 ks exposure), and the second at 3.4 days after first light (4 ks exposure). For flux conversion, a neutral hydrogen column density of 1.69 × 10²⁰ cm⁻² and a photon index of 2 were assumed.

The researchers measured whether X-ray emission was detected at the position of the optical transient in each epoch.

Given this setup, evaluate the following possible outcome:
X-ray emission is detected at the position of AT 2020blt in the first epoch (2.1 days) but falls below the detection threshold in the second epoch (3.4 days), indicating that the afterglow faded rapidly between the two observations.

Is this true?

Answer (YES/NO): YES